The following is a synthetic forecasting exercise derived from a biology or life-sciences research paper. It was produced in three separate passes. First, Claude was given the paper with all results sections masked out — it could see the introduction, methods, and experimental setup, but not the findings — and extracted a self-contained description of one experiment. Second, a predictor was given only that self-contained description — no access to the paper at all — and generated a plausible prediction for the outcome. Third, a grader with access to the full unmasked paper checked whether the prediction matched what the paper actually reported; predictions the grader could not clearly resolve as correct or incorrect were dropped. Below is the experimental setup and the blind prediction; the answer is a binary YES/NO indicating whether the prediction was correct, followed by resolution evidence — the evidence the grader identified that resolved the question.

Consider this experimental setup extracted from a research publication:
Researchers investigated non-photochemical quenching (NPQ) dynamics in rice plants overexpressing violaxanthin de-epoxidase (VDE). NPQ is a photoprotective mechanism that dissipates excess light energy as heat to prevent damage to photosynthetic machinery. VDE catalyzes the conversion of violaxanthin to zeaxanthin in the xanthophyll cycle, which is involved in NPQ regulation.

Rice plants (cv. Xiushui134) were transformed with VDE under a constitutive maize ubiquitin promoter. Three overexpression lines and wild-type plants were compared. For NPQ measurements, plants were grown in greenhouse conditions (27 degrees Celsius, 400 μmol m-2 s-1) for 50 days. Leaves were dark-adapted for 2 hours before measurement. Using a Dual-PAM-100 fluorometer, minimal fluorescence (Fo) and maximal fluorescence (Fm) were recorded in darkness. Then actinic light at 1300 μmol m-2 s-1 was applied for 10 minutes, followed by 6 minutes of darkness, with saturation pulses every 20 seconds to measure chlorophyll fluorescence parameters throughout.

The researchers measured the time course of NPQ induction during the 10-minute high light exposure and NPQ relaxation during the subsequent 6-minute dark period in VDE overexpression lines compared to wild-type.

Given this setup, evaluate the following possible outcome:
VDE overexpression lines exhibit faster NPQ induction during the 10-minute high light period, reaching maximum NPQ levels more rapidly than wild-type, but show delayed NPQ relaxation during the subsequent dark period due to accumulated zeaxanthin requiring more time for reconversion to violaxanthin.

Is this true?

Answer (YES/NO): NO